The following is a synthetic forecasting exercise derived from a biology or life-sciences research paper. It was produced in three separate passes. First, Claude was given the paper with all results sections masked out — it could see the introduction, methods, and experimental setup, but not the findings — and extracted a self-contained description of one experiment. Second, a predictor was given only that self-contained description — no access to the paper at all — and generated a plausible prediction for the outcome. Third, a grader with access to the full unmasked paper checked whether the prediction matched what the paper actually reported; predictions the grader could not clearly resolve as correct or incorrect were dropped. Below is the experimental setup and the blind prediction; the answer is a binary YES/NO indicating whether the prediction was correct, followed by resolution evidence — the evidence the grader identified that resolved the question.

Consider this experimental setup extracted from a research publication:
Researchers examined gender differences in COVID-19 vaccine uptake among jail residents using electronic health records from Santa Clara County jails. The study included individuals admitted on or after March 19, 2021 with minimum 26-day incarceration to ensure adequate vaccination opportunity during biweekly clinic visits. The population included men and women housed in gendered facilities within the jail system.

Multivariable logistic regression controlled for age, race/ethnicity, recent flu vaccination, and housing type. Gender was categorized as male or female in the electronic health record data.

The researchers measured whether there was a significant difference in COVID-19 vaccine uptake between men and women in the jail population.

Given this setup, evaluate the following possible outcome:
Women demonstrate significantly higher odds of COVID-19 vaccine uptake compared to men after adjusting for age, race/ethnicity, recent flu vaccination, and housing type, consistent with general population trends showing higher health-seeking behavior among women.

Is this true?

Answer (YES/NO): YES